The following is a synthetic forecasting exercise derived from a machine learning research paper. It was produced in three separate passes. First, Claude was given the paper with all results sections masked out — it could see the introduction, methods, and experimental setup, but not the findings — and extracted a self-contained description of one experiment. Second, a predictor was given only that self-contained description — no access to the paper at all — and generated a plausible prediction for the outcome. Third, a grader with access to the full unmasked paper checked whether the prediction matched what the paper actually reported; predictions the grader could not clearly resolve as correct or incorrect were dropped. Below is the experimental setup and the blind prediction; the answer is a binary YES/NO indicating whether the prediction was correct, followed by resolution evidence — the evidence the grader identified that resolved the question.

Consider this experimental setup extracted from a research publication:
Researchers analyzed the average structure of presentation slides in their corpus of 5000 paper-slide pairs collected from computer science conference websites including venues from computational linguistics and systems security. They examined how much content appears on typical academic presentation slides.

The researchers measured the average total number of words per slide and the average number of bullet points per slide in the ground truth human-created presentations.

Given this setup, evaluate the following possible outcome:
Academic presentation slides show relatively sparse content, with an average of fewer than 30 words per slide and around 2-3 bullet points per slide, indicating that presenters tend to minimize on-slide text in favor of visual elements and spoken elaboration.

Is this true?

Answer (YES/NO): NO